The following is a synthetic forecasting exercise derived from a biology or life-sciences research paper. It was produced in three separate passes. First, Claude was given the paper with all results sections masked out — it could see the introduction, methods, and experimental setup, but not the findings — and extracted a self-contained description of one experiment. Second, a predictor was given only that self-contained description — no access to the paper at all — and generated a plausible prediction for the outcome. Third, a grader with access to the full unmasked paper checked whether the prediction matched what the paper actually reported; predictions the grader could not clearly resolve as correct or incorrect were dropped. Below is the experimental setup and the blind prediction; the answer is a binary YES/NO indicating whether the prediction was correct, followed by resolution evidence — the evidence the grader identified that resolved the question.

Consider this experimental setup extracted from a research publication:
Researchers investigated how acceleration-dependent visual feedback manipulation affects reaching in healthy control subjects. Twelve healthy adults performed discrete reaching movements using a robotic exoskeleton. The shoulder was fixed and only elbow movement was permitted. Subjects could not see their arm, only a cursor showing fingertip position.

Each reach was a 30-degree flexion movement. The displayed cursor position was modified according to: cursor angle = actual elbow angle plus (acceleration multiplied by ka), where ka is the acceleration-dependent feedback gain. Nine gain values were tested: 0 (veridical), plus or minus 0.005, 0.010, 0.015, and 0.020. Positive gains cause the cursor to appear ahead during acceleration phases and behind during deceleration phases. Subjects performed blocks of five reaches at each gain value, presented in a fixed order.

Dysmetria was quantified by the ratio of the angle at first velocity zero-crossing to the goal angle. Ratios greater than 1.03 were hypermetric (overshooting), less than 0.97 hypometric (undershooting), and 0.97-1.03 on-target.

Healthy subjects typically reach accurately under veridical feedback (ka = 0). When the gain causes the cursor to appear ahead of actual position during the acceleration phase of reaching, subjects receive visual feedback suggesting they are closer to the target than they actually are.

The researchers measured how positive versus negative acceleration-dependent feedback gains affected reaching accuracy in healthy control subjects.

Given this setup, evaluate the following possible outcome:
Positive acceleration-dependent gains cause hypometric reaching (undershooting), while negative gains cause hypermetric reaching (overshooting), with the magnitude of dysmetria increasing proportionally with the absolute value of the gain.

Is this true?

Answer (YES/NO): NO